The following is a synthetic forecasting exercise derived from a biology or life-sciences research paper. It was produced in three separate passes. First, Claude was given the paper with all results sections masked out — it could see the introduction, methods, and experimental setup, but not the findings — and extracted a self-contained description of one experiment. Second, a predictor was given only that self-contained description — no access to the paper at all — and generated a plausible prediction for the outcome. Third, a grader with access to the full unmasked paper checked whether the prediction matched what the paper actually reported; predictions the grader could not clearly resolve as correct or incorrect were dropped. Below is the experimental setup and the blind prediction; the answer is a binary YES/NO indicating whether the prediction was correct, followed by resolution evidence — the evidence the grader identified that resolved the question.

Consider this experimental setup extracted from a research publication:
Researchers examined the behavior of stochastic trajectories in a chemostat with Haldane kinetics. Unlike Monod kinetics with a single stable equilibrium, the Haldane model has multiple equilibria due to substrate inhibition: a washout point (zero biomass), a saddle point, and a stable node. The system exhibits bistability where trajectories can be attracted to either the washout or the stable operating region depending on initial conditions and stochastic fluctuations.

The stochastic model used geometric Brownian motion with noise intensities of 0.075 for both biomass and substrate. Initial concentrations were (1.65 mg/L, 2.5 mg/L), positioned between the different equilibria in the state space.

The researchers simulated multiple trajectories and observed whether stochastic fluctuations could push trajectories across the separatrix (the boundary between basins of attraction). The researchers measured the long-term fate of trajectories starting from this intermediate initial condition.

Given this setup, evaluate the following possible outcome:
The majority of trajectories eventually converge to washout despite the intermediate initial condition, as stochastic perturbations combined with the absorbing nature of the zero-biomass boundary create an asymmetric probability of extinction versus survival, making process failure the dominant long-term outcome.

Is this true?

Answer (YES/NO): NO